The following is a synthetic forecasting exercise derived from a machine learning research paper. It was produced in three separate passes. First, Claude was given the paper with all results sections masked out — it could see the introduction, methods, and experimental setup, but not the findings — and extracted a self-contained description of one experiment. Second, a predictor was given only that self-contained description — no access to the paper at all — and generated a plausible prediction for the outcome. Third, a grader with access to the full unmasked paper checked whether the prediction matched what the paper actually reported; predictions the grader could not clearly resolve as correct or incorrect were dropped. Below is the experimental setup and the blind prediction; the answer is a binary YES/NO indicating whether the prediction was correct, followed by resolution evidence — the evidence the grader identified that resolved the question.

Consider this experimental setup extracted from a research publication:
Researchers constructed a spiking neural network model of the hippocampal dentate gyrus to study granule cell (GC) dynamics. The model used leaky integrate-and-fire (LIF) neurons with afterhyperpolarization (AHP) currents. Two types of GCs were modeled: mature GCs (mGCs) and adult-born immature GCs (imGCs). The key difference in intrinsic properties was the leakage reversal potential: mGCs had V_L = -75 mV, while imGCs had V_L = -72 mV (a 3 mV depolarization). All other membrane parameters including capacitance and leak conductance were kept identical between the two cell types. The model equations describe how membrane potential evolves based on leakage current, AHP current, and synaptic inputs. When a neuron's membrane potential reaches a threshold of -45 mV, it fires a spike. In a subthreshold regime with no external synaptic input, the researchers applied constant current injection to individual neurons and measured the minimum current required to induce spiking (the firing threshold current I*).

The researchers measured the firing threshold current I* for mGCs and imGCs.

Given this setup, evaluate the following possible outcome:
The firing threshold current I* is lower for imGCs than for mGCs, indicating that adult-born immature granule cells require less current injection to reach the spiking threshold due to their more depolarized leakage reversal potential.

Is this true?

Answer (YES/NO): YES